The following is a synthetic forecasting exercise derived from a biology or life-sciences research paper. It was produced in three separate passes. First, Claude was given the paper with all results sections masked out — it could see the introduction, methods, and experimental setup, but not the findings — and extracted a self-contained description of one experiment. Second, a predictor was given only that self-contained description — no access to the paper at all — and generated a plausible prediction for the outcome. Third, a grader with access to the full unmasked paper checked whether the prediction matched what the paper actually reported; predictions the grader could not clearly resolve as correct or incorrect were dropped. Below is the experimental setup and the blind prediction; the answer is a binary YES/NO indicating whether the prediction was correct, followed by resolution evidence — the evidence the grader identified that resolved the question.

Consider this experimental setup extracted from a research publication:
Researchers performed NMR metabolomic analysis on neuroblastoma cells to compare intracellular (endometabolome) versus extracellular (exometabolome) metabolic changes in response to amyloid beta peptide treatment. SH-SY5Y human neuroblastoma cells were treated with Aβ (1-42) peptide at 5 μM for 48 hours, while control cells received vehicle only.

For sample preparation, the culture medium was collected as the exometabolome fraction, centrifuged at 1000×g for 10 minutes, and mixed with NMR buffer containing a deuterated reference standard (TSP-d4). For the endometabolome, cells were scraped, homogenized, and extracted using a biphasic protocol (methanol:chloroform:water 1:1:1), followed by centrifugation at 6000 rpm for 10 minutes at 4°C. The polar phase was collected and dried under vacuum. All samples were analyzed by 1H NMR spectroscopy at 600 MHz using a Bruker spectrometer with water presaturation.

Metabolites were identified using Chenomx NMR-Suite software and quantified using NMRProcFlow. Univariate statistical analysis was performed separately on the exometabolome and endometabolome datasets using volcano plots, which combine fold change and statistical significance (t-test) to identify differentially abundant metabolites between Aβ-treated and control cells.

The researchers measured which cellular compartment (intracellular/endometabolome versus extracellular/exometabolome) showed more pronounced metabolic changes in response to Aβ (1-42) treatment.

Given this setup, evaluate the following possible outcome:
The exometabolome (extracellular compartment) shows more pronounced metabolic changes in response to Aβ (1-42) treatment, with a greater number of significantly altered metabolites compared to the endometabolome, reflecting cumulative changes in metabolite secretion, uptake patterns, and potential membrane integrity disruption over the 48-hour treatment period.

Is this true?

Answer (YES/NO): NO